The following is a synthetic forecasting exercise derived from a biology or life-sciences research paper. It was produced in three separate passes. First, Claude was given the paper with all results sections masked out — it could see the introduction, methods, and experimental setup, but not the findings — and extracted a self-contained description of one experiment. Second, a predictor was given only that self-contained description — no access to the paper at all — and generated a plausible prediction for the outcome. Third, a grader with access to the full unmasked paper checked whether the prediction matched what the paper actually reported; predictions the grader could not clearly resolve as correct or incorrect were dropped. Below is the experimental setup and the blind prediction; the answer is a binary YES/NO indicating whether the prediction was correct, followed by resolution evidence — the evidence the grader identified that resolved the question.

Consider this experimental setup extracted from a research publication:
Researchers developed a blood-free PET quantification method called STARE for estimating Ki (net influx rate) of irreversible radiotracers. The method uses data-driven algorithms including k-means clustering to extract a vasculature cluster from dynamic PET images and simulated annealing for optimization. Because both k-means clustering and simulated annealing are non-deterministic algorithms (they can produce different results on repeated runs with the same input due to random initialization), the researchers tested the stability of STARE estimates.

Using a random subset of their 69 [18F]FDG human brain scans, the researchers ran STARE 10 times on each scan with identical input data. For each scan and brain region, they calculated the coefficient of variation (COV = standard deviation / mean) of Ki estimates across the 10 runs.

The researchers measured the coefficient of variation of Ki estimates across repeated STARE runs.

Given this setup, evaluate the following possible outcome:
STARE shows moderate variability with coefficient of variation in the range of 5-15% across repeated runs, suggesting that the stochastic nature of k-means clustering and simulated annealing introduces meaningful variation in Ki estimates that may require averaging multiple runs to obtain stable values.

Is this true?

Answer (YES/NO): YES